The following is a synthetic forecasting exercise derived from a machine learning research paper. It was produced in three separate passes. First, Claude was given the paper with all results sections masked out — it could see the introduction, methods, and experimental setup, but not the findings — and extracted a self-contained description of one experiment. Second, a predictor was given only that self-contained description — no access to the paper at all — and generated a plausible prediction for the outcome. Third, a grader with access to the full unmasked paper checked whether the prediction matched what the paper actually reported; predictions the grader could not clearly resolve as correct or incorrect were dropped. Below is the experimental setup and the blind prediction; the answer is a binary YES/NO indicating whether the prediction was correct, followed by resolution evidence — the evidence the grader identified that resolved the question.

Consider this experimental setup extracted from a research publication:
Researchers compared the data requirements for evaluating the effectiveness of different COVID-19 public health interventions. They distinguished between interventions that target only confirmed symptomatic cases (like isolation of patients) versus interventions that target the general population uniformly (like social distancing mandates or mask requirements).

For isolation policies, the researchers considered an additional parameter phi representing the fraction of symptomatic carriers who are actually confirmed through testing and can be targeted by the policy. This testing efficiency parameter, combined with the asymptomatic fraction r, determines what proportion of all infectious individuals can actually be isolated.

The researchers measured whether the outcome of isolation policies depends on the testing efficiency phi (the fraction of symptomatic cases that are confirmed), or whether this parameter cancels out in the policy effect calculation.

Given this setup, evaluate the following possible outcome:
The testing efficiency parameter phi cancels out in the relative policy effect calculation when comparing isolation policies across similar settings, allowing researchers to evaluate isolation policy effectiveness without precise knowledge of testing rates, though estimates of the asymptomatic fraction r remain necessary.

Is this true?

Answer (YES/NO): NO